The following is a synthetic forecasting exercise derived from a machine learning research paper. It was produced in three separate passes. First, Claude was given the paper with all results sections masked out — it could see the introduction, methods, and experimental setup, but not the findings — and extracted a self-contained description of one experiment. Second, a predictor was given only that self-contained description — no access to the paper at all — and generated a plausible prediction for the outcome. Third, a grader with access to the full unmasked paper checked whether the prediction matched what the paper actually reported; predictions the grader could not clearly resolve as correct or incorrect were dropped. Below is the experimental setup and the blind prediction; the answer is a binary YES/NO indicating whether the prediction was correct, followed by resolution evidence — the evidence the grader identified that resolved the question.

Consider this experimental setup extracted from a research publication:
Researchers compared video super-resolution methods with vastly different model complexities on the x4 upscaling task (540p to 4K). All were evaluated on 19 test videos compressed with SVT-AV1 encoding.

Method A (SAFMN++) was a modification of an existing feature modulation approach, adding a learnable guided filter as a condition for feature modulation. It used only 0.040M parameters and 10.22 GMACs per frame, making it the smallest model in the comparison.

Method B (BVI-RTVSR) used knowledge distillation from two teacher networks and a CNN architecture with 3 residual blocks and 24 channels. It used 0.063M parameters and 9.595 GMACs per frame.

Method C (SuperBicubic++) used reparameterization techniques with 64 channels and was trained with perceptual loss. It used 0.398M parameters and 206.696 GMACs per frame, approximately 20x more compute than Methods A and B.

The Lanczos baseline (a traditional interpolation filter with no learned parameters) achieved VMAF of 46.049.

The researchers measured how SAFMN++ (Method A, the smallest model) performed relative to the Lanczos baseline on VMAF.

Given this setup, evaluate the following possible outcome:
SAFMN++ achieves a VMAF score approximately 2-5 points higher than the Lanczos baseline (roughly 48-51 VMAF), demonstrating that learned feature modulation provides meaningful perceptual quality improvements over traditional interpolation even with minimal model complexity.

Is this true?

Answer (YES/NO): NO